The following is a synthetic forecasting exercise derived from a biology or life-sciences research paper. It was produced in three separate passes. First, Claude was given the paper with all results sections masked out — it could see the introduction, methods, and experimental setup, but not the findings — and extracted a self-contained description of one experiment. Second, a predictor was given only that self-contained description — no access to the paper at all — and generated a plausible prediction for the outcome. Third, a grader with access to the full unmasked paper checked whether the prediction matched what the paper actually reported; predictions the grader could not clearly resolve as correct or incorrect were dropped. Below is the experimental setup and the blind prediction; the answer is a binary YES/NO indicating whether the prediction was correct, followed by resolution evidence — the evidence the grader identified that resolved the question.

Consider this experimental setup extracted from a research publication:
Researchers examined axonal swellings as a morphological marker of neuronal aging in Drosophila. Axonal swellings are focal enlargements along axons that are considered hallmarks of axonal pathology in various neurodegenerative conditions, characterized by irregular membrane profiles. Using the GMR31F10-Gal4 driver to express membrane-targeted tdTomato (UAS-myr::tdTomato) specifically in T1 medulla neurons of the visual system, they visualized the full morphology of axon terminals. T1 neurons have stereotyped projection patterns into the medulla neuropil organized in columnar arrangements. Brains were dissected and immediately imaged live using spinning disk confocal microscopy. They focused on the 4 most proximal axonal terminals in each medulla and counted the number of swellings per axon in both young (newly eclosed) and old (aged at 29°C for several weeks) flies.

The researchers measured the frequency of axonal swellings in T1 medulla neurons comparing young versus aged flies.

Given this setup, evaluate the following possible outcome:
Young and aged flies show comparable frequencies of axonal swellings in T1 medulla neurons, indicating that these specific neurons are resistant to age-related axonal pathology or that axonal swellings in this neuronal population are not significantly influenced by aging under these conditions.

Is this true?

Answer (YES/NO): NO